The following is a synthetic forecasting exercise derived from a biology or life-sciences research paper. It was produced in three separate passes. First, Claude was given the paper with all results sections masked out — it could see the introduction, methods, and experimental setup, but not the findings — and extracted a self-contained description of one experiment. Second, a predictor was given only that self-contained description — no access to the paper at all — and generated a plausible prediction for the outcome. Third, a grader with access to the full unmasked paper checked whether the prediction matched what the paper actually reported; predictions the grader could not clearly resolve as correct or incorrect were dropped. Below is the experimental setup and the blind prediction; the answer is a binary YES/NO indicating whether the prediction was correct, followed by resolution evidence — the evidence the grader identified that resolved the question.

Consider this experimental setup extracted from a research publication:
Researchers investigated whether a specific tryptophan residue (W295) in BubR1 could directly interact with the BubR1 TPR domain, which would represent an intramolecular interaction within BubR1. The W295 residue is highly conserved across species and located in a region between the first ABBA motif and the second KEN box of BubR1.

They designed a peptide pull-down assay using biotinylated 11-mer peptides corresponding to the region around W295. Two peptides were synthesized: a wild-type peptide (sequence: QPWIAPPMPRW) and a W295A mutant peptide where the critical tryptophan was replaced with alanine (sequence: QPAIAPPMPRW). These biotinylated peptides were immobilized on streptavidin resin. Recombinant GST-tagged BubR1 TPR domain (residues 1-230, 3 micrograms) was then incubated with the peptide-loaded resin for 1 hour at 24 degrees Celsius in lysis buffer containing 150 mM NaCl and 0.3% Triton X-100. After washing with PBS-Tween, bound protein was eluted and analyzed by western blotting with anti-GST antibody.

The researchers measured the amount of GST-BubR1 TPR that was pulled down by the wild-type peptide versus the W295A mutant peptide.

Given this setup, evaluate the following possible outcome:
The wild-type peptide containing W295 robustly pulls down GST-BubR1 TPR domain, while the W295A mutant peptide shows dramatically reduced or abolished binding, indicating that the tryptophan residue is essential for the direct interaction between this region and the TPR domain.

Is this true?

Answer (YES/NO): YES